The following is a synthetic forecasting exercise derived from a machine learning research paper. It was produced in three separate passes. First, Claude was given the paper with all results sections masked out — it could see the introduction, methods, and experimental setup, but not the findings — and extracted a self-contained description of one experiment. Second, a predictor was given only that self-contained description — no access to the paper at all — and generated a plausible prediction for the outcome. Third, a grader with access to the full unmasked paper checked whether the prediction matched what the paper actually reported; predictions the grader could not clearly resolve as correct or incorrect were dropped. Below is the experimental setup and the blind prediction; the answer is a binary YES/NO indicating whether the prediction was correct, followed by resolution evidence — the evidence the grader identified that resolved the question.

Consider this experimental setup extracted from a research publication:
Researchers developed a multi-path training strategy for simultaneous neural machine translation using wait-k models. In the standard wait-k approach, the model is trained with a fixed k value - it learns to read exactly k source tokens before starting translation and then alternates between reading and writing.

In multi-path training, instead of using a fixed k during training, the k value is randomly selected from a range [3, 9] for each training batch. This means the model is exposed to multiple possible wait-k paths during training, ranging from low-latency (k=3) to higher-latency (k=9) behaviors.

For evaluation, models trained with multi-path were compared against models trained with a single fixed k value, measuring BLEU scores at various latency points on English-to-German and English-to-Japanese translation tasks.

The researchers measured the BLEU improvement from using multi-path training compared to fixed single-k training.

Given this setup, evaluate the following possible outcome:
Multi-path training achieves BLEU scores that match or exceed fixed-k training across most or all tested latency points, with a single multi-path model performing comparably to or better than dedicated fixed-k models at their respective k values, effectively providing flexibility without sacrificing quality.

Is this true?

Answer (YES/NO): NO